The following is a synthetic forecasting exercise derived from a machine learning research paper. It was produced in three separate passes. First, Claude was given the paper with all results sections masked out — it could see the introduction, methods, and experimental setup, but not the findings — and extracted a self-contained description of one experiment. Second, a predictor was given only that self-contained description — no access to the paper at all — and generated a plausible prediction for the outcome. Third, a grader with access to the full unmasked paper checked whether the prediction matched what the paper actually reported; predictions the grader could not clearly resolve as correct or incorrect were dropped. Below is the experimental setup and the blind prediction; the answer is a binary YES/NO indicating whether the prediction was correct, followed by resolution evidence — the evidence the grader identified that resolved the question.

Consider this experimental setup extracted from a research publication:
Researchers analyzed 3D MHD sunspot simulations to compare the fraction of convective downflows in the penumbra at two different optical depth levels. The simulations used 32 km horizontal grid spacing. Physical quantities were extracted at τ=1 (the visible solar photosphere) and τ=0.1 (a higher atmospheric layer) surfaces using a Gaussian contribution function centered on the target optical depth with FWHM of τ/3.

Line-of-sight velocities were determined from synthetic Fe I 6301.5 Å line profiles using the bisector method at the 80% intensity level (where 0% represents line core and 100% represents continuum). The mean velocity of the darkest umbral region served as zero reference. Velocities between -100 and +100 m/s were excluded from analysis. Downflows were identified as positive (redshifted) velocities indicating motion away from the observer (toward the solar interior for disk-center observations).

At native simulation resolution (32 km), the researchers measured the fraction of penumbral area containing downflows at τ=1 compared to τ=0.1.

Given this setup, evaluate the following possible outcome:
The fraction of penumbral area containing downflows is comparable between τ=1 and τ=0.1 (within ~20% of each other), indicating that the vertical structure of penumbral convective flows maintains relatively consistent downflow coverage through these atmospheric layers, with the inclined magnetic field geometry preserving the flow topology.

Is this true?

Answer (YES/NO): NO